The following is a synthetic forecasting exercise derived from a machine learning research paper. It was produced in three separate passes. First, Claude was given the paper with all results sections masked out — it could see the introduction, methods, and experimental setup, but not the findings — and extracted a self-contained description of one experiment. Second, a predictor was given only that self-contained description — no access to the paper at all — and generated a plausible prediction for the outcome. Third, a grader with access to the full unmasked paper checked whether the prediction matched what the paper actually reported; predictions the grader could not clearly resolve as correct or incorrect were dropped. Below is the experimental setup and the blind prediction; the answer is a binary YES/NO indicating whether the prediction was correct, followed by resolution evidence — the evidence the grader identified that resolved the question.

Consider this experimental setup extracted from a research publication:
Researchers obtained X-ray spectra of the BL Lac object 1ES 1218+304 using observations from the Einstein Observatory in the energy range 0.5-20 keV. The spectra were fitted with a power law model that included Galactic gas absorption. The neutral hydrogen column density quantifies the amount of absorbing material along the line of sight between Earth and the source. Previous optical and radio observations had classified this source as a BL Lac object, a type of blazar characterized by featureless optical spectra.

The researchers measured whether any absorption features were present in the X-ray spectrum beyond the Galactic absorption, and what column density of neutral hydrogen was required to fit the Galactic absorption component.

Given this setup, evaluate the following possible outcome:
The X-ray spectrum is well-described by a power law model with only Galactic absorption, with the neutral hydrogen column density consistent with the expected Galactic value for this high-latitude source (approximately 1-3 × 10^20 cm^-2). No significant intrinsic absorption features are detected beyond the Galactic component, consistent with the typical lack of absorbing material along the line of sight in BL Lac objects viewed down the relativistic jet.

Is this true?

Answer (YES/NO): NO